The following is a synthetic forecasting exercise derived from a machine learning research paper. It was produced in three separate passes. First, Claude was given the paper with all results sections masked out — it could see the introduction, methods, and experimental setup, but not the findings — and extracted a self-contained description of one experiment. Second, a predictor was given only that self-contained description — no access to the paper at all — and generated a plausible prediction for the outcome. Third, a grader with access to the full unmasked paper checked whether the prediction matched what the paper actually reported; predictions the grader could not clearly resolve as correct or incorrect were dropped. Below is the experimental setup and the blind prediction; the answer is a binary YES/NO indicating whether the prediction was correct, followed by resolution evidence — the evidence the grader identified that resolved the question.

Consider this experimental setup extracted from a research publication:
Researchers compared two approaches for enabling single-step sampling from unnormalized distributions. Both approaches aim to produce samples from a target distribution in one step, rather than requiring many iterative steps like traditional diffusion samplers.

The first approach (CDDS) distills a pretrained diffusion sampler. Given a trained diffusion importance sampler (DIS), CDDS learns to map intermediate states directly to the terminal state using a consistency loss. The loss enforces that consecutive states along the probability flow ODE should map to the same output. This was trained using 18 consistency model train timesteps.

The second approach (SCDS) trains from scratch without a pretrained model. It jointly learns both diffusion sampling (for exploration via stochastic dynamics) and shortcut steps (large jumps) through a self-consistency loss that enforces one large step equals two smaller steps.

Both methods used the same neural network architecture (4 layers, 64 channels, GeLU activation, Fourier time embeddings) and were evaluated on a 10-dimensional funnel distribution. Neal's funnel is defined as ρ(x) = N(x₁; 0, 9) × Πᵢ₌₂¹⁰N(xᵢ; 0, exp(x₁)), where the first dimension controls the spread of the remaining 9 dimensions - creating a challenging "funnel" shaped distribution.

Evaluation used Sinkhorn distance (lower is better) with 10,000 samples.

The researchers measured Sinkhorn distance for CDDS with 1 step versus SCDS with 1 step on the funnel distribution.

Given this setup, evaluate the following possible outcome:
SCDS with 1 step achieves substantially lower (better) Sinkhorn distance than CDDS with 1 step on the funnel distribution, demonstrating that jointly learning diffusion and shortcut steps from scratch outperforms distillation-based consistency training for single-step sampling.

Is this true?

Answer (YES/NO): YES